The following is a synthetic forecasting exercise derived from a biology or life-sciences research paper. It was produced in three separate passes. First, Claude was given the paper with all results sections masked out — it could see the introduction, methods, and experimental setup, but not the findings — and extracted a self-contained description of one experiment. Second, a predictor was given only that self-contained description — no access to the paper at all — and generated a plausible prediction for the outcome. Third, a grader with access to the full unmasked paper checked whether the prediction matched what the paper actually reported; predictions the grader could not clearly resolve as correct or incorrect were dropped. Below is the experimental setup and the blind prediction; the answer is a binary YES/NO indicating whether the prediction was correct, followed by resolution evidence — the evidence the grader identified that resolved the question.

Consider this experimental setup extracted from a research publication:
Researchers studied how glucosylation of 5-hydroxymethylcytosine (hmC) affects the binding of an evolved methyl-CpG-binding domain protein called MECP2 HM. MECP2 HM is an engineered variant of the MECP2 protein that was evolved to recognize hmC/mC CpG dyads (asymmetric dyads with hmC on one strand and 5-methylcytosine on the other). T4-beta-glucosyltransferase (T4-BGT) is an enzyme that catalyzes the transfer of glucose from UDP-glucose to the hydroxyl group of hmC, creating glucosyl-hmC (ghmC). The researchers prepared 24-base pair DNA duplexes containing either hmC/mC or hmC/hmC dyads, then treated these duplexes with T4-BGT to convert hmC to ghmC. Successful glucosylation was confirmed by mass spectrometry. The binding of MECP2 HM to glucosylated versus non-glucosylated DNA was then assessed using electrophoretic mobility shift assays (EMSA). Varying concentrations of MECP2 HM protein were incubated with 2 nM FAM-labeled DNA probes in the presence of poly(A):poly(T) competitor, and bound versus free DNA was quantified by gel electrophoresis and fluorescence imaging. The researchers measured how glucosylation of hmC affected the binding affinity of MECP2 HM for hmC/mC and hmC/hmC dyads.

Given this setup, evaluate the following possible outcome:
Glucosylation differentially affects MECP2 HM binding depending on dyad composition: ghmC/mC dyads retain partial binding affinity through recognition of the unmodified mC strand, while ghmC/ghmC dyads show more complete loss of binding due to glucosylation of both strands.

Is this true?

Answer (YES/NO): NO